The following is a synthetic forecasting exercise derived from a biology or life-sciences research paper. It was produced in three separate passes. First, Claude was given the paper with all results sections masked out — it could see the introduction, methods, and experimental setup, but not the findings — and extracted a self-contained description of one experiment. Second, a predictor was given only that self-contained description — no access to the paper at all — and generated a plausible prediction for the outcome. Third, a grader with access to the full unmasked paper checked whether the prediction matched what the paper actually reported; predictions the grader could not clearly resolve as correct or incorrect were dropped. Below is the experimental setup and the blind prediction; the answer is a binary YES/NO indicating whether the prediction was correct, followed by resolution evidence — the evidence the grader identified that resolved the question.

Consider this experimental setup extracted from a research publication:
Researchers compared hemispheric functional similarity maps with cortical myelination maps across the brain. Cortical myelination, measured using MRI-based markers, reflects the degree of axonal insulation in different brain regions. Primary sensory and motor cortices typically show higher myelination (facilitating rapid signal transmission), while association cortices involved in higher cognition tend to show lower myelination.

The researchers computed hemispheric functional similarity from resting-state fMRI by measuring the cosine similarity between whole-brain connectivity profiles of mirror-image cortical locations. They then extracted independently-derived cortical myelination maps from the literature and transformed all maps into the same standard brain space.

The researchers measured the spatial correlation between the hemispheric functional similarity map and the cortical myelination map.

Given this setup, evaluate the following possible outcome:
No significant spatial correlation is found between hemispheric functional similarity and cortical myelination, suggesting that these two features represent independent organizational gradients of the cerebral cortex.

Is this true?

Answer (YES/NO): NO